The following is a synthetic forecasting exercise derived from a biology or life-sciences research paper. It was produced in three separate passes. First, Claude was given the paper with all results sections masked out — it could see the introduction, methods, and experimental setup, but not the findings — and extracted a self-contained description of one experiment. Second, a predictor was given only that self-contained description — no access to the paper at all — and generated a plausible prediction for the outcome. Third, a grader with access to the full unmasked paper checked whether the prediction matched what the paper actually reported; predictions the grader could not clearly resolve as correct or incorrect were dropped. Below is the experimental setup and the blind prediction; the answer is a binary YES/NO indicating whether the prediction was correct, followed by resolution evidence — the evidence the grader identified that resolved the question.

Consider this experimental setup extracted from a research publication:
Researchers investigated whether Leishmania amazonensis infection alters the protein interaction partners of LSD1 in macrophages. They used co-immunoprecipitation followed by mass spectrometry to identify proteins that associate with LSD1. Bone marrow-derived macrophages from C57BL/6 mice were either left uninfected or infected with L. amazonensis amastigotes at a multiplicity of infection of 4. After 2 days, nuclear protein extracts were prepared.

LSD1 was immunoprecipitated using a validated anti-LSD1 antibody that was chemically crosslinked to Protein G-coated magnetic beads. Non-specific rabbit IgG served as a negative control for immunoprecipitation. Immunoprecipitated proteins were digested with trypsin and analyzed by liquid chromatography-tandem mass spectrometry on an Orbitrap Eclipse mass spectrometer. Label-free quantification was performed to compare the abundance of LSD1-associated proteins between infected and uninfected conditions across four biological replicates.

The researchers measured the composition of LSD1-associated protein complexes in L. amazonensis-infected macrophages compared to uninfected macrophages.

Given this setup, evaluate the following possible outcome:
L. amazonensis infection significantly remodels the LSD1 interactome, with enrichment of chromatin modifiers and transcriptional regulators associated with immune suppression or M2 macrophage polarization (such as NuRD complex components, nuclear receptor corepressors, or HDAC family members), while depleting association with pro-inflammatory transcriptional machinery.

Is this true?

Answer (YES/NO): NO